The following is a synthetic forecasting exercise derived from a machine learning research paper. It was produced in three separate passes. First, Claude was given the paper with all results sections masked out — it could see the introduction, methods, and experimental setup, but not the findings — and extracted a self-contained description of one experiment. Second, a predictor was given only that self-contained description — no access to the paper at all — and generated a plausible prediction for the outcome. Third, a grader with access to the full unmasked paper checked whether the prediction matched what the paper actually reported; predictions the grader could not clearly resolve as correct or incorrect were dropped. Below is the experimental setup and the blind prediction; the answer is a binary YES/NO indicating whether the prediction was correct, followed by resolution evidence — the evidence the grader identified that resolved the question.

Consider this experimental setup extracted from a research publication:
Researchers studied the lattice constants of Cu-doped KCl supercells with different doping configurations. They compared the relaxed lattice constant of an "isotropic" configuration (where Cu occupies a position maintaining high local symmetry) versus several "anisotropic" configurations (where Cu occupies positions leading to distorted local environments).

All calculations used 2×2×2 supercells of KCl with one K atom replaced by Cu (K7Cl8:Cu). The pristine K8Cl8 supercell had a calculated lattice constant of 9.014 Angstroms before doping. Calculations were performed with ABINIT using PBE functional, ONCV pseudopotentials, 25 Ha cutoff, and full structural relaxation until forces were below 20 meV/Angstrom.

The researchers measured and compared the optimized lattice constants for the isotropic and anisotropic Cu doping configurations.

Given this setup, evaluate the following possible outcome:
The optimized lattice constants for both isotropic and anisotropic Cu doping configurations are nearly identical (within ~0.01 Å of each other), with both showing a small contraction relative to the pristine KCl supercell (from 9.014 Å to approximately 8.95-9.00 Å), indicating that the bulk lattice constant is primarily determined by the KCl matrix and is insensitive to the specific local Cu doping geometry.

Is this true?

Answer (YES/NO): NO